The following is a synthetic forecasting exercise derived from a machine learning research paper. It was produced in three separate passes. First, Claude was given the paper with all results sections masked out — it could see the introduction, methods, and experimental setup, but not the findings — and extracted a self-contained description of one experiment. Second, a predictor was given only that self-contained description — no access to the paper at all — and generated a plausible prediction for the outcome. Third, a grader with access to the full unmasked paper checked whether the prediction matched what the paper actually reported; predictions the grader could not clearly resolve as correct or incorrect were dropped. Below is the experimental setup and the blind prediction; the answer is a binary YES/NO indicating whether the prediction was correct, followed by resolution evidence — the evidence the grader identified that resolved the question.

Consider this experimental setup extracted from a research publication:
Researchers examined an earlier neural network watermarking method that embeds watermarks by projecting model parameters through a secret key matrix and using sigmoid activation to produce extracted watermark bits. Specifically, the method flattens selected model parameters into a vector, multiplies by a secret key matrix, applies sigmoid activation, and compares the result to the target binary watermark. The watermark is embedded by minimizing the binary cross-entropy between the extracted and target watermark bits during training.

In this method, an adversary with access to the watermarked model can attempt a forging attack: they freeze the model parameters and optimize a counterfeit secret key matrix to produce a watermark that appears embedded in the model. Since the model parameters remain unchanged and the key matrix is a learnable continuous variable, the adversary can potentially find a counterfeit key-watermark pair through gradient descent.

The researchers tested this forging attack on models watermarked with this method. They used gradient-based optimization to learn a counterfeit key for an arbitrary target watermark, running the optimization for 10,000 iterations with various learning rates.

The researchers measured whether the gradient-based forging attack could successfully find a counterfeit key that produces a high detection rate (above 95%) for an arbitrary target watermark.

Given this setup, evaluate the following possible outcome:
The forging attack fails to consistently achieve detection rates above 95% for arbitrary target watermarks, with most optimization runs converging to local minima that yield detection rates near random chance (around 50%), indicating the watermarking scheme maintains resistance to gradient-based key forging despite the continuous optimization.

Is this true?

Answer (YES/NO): NO